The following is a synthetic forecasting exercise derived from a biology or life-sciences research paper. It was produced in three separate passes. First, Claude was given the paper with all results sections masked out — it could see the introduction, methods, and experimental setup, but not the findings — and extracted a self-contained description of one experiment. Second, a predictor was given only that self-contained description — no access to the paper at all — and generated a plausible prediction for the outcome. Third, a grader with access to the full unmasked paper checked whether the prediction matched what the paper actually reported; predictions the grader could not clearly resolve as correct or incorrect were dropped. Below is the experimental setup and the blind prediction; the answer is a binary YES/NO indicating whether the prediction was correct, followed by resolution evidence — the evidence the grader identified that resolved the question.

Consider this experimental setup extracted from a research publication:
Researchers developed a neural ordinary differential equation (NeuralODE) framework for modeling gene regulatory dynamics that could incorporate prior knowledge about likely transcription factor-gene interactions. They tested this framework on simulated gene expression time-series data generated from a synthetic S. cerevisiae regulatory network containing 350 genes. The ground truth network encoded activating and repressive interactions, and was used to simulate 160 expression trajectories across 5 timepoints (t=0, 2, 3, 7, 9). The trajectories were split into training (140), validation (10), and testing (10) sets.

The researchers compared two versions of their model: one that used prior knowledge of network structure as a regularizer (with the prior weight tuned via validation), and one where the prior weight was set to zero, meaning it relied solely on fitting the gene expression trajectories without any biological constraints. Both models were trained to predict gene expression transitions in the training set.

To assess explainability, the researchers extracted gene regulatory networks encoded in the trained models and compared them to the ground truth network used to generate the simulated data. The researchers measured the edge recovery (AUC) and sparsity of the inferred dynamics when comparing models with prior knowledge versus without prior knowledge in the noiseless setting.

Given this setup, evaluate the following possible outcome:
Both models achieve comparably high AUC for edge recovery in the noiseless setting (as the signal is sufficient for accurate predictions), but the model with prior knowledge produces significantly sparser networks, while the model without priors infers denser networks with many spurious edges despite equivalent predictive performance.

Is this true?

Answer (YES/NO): NO